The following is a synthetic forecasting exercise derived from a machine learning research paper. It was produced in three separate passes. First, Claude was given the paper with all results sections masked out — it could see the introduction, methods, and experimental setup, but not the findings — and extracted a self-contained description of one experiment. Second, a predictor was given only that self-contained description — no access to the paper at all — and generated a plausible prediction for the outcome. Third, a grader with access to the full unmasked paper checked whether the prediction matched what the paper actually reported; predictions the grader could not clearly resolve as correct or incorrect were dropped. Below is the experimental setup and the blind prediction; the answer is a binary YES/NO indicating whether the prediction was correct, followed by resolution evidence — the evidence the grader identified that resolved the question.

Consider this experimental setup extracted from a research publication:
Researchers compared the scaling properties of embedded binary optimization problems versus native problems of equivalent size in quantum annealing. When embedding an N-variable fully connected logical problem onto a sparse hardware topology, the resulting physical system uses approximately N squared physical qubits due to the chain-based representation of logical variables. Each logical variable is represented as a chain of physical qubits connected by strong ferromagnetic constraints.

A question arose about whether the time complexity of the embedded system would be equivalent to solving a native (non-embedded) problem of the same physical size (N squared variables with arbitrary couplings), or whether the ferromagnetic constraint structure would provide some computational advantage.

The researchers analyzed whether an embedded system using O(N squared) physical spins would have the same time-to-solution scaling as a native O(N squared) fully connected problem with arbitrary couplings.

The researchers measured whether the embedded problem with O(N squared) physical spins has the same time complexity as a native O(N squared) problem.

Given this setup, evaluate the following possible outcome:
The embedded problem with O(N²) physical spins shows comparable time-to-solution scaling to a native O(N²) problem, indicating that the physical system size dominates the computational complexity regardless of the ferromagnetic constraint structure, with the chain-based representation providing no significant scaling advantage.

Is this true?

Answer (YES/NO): NO